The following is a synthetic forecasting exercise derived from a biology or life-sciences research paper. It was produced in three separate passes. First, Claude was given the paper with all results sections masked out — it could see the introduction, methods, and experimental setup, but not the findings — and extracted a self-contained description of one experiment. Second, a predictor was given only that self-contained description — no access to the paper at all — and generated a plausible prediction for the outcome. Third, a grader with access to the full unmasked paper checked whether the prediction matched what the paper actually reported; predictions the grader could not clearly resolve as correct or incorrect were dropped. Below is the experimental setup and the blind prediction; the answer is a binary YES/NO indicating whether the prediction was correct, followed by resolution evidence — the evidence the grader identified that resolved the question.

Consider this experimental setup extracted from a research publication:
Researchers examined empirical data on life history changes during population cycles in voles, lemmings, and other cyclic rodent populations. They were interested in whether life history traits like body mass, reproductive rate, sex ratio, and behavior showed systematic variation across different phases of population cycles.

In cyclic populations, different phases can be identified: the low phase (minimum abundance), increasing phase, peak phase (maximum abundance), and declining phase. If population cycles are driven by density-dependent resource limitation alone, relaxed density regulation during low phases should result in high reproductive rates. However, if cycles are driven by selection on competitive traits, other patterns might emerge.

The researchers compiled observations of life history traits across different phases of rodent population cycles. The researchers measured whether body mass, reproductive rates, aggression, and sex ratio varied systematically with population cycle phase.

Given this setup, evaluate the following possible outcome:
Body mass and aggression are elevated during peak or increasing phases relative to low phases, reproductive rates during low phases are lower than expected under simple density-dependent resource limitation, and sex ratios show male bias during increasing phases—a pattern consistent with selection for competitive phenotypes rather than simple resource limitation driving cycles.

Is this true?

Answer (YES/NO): YES